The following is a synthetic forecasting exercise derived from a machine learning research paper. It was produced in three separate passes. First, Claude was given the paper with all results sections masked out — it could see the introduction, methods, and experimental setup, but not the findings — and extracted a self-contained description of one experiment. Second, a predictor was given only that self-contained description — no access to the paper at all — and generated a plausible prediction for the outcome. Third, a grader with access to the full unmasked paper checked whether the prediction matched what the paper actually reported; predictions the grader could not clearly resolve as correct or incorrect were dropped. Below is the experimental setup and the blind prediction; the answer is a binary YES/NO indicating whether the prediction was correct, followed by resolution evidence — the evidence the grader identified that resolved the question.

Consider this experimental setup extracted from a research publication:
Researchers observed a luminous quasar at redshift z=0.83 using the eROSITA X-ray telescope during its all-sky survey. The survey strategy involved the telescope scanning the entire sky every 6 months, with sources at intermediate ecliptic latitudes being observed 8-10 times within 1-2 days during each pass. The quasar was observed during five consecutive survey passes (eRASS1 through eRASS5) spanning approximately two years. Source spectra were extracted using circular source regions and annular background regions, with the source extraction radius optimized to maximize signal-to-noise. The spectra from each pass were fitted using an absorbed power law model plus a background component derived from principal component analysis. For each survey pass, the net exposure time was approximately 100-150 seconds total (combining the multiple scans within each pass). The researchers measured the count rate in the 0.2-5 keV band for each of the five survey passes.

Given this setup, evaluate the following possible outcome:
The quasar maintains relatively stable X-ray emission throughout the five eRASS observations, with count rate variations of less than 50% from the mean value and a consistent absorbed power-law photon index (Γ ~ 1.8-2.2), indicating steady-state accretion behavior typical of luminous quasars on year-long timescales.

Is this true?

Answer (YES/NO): NO